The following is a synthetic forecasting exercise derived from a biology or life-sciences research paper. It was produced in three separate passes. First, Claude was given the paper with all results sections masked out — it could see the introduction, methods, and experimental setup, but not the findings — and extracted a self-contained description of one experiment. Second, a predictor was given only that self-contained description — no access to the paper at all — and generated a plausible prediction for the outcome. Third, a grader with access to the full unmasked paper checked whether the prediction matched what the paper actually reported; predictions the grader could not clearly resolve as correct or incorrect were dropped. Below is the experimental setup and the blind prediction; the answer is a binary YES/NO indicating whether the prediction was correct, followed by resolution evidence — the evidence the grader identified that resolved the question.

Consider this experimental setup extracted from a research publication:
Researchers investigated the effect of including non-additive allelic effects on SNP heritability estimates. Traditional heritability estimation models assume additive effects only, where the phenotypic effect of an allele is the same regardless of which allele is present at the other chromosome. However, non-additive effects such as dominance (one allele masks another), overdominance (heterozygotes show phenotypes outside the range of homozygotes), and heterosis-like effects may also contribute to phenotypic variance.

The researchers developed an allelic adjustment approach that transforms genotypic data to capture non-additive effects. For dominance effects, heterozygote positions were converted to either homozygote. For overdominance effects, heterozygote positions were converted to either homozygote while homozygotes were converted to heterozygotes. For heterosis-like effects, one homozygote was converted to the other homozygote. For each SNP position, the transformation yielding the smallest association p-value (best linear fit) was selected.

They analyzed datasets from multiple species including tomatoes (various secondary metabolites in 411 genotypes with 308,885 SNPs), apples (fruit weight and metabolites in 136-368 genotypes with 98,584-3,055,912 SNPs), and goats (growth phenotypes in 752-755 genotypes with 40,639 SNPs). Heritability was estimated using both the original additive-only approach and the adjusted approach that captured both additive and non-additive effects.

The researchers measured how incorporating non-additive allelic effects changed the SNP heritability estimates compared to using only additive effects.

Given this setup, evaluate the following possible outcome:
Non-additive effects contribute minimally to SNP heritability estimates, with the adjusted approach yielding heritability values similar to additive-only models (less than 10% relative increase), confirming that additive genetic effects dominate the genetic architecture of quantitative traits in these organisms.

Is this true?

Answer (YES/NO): NO